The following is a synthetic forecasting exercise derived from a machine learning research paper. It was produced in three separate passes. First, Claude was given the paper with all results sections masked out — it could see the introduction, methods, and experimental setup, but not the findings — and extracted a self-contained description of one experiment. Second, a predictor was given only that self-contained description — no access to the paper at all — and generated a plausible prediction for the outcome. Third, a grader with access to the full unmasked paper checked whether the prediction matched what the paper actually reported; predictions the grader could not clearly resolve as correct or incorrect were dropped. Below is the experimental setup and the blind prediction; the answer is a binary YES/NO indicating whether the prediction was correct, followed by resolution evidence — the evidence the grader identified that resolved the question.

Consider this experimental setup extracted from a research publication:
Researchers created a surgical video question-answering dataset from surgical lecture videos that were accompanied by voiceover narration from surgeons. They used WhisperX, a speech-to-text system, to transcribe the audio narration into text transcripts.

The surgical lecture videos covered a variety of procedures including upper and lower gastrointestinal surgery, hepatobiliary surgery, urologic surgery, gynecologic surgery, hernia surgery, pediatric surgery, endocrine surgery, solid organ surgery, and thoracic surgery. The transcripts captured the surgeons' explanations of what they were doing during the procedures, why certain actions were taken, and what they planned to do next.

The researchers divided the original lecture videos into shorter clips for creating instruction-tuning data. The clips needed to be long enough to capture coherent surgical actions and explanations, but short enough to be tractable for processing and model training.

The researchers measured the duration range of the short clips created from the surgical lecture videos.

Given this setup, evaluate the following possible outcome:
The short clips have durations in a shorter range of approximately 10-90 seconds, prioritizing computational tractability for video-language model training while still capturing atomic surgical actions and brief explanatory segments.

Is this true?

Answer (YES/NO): NO